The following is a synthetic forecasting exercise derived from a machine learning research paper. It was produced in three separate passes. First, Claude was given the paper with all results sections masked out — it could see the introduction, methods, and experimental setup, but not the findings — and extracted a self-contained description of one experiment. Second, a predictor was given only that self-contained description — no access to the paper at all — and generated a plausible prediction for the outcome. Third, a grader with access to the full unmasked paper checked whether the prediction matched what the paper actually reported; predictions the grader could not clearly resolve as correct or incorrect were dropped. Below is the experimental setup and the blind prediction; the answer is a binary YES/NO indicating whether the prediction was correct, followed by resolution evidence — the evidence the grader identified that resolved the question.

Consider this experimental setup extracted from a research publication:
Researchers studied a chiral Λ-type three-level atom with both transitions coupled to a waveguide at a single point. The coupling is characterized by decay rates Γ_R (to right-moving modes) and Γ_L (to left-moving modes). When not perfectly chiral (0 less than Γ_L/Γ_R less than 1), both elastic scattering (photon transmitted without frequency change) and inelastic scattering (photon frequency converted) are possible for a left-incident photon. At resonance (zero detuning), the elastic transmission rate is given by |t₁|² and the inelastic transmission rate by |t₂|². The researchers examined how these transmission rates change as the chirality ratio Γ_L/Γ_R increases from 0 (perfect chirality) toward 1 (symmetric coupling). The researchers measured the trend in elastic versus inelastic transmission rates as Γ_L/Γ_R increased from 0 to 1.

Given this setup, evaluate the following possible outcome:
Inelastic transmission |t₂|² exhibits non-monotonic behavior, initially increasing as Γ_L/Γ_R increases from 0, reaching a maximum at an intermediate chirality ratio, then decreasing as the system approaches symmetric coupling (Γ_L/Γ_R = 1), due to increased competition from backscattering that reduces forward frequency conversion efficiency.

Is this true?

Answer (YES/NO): NO